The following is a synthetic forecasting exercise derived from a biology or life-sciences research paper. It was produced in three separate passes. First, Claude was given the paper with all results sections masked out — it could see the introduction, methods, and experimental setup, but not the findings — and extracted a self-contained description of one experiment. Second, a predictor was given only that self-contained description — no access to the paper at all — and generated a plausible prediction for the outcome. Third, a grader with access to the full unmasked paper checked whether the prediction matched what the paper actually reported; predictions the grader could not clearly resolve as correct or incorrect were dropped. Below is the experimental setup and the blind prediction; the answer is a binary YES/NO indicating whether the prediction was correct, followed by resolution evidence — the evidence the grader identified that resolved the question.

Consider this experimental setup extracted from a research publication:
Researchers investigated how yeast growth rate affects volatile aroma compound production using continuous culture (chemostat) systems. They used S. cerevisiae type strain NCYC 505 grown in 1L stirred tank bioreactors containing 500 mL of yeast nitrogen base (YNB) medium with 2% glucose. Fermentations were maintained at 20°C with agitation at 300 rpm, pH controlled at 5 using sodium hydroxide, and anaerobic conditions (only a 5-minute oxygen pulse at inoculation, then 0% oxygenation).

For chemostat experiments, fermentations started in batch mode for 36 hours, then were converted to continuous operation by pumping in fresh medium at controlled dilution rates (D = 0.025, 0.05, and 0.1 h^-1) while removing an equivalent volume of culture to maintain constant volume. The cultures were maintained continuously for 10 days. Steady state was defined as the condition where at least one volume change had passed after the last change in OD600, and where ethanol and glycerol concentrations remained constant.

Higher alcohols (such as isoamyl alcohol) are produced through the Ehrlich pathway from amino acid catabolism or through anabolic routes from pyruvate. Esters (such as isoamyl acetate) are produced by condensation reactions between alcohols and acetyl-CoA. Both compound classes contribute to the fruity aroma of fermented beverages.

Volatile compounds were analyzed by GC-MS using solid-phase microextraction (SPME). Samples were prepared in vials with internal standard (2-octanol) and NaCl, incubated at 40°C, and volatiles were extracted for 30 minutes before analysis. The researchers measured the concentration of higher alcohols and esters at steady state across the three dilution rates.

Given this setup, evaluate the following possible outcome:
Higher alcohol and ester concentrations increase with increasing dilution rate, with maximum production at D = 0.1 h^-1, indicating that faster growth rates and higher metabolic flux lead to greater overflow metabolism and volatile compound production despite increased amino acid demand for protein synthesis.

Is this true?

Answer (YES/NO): NO